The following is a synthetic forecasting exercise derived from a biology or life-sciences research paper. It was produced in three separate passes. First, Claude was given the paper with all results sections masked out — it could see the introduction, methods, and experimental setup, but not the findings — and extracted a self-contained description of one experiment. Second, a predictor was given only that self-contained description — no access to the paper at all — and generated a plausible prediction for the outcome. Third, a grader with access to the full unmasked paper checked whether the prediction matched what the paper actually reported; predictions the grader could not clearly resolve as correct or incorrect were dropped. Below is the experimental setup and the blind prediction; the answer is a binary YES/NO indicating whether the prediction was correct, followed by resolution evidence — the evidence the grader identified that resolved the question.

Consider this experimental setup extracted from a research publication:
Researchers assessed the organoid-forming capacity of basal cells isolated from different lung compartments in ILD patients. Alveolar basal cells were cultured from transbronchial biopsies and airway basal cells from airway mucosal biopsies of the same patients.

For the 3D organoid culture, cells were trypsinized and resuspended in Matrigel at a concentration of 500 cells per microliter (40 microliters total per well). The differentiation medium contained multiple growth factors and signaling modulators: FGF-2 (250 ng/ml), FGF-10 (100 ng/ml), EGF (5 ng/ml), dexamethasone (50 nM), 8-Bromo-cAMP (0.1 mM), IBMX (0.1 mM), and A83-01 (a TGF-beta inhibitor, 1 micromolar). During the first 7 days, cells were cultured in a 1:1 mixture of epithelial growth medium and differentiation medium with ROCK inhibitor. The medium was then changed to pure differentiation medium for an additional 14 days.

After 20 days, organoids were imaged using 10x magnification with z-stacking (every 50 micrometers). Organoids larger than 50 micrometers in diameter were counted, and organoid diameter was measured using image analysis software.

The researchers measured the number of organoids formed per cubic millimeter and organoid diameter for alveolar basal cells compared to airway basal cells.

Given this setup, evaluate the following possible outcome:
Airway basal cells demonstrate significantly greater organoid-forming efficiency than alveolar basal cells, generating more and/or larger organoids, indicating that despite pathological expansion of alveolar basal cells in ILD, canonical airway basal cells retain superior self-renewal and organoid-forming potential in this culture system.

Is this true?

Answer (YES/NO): NO